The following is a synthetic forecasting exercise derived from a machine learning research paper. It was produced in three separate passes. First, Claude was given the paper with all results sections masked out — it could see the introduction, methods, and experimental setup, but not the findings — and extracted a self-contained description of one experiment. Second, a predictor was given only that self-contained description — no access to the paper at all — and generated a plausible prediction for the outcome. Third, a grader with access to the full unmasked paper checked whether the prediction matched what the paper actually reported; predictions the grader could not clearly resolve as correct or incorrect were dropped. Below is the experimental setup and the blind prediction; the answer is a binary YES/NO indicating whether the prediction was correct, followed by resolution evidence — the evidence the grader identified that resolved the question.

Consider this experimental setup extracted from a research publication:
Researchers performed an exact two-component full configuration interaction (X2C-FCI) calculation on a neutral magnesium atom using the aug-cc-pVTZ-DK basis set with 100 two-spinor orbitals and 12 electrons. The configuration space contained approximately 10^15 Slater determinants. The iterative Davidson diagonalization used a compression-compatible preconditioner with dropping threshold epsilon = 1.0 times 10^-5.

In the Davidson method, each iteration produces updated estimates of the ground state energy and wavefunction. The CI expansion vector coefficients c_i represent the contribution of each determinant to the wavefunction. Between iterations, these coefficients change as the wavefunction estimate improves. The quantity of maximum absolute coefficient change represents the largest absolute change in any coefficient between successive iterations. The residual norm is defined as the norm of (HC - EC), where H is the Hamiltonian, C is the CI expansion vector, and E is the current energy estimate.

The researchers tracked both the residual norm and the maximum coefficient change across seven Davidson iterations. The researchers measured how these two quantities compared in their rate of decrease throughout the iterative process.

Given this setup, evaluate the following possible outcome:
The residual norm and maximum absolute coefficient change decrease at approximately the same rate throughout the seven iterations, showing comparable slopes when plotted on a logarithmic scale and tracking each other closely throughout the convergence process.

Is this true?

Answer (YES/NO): NO